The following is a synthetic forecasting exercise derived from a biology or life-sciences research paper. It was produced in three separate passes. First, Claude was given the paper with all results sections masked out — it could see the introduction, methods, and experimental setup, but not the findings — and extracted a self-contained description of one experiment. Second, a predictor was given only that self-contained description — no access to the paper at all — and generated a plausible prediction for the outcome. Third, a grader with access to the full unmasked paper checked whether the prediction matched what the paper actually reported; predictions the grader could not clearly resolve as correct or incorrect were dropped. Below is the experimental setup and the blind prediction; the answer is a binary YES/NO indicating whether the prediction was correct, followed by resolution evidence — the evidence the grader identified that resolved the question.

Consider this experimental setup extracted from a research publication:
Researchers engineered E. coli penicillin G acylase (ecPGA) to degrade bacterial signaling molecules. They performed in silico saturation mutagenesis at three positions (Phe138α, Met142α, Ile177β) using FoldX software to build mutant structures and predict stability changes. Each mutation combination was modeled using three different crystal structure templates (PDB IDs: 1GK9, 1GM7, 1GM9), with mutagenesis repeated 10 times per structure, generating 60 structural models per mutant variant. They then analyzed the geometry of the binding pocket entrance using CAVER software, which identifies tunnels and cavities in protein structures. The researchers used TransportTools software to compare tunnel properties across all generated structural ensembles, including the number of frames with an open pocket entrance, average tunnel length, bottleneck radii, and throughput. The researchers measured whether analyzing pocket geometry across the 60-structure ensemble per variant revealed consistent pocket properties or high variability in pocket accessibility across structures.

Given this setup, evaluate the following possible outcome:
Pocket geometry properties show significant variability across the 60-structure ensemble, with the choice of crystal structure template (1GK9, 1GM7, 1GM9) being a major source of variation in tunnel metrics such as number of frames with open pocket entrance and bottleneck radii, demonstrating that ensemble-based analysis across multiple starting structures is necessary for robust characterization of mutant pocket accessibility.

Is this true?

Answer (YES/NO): NO